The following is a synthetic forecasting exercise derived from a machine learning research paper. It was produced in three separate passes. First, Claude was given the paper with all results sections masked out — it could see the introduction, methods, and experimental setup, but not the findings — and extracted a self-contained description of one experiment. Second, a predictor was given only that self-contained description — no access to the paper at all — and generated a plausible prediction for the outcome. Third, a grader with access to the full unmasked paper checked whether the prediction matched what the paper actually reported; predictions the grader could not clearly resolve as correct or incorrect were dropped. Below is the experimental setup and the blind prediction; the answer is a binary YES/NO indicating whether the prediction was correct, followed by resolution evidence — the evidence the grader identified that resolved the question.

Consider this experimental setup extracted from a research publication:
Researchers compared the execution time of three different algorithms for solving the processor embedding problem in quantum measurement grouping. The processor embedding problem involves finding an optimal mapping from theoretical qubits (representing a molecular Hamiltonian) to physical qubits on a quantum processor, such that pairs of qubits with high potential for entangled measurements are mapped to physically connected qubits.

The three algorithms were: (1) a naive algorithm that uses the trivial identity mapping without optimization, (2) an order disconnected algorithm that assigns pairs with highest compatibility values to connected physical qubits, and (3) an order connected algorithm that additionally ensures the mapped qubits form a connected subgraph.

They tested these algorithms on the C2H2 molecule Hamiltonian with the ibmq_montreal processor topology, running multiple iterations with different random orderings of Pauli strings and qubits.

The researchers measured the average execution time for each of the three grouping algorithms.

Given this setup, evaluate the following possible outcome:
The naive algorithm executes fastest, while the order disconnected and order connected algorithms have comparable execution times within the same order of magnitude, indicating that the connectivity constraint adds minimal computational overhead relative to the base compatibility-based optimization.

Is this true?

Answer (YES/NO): NO